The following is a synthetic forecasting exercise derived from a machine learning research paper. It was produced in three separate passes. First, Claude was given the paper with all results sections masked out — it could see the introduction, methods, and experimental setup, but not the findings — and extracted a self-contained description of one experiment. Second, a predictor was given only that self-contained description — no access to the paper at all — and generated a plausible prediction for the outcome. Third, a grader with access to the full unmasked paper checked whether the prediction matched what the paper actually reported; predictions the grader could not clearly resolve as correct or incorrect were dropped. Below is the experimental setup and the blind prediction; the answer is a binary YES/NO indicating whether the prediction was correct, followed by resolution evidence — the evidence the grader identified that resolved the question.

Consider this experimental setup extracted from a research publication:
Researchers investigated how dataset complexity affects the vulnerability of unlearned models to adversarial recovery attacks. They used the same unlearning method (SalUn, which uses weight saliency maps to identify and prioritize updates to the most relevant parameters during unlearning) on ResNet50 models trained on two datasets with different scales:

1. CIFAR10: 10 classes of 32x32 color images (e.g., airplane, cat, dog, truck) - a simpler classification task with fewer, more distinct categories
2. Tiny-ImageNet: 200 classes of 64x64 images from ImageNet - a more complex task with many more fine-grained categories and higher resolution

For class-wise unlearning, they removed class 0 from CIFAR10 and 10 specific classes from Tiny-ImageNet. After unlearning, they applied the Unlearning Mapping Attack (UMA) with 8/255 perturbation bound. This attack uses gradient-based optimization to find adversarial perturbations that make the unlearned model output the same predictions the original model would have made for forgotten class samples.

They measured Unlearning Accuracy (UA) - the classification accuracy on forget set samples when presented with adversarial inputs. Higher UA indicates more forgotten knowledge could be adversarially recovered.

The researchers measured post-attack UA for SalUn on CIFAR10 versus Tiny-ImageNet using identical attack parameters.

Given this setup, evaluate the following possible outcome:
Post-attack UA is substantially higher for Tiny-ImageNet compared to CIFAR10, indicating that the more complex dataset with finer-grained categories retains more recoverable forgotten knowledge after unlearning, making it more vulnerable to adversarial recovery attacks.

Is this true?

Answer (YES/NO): YES